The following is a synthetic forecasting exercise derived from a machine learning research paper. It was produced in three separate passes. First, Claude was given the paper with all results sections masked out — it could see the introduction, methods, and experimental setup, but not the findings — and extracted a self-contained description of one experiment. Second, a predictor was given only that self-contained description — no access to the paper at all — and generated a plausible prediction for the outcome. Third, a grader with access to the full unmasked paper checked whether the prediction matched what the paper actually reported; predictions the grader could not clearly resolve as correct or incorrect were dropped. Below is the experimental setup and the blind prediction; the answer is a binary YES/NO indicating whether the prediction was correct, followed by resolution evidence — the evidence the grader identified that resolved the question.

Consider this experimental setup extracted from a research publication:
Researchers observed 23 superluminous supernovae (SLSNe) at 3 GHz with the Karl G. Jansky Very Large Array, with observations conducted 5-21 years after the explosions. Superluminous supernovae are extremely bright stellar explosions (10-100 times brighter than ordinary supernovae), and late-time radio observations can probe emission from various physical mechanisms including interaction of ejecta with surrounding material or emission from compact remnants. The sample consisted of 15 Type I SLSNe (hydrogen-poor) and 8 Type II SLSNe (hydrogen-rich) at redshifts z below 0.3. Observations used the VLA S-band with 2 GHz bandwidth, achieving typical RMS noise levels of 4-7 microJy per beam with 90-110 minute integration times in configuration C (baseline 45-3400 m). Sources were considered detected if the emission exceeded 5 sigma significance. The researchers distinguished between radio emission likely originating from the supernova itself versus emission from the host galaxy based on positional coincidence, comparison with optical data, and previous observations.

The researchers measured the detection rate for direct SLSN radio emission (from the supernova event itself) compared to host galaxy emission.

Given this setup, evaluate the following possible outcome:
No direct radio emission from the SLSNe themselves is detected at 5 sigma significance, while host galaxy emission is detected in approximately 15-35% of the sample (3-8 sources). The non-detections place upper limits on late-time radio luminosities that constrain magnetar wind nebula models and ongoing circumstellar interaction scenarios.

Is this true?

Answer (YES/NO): NO